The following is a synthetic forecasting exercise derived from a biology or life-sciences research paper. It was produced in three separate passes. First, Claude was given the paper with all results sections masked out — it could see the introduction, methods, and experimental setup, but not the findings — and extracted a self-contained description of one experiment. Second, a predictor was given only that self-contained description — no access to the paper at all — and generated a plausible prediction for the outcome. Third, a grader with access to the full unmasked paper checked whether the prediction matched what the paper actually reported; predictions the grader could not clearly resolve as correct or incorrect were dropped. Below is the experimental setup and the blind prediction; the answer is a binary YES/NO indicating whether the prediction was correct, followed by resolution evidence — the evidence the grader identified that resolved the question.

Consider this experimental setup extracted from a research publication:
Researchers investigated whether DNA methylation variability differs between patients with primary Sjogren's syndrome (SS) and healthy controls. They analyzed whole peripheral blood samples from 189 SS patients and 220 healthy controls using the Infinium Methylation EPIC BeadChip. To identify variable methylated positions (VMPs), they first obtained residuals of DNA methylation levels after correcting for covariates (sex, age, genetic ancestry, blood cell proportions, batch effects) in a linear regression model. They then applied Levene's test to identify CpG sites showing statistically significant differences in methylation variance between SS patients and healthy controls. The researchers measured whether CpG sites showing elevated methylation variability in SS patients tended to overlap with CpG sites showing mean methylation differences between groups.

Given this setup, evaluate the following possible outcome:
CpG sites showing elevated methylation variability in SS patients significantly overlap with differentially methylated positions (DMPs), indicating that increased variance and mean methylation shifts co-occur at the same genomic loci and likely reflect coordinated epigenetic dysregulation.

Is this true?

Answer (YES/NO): YES